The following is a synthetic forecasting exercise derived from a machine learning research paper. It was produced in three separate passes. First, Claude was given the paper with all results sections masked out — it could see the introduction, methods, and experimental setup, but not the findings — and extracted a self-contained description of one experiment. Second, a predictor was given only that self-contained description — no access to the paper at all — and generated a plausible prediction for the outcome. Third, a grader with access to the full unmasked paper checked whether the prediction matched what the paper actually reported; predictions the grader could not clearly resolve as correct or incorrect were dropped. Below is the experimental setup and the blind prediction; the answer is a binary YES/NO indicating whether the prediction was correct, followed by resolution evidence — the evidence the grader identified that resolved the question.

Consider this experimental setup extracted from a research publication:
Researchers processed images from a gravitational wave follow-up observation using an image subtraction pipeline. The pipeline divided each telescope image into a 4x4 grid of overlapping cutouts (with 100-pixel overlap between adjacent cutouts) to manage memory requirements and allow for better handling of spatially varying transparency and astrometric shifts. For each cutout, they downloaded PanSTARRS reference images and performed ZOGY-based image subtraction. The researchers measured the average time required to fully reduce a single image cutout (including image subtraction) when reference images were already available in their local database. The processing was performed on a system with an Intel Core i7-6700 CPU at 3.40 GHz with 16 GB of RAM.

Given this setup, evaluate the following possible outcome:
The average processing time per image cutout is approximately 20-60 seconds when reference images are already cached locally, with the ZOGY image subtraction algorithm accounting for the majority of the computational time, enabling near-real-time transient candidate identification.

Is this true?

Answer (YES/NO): NO